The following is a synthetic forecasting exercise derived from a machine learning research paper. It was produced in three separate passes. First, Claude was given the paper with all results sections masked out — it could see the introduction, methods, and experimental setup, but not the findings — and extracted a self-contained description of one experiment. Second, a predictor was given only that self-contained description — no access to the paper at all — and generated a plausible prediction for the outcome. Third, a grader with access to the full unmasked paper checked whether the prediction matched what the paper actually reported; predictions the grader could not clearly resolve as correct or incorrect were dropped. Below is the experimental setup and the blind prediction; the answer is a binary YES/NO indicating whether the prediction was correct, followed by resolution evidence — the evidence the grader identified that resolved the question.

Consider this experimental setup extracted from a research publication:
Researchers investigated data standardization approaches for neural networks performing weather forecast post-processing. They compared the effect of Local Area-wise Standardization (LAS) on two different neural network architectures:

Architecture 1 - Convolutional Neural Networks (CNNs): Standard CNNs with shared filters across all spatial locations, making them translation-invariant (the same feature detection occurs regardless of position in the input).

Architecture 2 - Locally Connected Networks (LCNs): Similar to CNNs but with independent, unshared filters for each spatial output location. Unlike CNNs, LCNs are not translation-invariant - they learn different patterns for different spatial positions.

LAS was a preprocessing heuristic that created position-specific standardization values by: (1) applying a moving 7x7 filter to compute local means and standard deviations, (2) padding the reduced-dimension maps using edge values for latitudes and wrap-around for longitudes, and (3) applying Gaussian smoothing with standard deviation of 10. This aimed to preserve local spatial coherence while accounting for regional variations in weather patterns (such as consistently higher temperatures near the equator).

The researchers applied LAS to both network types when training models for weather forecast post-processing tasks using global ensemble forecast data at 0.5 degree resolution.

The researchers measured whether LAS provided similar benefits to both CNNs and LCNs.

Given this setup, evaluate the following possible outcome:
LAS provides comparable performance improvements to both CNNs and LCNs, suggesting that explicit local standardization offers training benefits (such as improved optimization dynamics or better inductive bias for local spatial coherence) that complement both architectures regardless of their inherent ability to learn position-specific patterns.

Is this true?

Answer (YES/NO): NO